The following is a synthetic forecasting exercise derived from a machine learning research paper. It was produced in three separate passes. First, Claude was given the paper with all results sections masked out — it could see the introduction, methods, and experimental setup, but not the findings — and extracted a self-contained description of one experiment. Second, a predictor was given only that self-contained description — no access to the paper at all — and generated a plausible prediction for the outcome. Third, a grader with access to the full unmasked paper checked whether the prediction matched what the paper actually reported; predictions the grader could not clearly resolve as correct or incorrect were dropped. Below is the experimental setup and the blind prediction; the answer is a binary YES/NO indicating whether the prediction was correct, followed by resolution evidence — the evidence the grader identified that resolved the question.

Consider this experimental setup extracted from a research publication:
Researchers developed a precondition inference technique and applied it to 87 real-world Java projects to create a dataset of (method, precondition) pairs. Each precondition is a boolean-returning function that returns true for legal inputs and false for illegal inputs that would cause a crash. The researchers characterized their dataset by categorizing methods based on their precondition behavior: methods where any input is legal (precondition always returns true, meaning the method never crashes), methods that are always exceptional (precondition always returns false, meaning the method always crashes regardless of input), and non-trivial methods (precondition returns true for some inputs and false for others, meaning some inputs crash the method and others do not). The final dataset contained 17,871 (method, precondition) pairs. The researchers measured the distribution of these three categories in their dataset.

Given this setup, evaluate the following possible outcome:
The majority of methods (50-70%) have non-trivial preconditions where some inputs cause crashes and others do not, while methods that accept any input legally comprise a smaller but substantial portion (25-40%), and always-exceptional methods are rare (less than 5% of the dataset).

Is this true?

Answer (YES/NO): YES